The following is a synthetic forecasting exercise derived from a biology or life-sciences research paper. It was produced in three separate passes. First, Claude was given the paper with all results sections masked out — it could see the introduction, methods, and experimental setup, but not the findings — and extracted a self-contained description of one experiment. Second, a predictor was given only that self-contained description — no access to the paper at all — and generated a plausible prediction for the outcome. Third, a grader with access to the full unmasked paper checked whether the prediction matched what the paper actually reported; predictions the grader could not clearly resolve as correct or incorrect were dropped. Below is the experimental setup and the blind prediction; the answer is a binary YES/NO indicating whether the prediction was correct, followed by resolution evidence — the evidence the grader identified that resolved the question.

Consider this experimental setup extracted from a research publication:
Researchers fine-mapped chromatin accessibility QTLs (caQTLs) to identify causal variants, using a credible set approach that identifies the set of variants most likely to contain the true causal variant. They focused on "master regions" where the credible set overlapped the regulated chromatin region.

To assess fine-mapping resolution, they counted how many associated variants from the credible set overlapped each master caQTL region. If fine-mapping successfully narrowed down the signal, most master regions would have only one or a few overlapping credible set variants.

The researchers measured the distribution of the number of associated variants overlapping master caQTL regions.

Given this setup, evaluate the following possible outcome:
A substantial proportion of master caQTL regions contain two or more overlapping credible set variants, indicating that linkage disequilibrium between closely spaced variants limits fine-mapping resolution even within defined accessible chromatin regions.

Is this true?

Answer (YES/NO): NO